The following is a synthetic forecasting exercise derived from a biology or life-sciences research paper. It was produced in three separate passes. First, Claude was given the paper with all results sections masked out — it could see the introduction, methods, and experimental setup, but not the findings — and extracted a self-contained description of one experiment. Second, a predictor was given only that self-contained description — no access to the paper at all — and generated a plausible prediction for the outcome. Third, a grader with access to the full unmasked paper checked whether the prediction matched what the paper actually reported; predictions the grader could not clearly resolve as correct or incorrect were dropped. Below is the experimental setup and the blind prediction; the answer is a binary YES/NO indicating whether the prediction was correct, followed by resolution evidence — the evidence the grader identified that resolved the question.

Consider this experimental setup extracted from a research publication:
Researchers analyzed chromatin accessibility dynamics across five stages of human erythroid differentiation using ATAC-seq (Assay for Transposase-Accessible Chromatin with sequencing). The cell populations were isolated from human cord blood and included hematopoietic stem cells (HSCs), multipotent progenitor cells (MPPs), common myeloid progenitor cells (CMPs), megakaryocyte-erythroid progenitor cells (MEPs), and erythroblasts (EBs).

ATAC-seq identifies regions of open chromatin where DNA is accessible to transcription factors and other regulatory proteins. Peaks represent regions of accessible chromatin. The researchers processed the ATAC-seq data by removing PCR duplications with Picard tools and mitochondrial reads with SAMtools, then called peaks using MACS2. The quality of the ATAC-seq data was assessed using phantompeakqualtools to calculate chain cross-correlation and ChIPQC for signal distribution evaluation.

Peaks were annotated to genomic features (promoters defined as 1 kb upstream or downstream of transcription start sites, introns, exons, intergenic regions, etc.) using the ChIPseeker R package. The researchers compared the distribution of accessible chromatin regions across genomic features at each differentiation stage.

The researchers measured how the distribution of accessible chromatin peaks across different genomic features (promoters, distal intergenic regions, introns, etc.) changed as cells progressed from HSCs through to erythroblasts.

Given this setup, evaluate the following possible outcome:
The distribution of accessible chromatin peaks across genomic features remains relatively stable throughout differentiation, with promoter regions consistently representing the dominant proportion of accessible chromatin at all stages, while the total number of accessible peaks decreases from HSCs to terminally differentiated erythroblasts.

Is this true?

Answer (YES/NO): NO